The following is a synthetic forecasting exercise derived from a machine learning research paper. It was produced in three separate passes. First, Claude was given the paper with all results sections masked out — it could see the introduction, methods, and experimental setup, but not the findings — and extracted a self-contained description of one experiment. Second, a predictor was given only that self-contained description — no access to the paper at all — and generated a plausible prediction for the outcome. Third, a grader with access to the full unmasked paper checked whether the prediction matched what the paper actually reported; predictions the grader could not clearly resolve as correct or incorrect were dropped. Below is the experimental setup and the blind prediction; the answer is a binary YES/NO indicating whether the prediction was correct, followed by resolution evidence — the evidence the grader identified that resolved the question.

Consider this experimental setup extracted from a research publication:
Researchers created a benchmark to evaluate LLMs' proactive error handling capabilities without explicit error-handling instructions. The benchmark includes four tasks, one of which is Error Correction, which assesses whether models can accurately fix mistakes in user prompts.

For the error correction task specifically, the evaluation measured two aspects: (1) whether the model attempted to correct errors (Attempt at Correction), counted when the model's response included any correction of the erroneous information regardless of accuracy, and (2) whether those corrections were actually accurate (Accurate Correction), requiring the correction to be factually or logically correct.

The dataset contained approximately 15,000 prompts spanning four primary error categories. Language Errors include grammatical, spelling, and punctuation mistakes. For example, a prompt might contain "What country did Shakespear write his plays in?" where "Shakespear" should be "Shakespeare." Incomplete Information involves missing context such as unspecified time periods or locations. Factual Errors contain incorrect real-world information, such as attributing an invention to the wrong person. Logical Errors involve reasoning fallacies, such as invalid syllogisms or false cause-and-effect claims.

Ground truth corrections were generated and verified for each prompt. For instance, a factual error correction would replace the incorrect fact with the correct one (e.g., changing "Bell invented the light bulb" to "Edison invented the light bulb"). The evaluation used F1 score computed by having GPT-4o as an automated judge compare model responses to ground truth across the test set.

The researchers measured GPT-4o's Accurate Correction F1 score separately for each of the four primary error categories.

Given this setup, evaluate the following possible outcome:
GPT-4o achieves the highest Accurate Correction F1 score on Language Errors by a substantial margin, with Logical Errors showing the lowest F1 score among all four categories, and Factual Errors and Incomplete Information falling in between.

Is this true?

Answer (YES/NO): NO